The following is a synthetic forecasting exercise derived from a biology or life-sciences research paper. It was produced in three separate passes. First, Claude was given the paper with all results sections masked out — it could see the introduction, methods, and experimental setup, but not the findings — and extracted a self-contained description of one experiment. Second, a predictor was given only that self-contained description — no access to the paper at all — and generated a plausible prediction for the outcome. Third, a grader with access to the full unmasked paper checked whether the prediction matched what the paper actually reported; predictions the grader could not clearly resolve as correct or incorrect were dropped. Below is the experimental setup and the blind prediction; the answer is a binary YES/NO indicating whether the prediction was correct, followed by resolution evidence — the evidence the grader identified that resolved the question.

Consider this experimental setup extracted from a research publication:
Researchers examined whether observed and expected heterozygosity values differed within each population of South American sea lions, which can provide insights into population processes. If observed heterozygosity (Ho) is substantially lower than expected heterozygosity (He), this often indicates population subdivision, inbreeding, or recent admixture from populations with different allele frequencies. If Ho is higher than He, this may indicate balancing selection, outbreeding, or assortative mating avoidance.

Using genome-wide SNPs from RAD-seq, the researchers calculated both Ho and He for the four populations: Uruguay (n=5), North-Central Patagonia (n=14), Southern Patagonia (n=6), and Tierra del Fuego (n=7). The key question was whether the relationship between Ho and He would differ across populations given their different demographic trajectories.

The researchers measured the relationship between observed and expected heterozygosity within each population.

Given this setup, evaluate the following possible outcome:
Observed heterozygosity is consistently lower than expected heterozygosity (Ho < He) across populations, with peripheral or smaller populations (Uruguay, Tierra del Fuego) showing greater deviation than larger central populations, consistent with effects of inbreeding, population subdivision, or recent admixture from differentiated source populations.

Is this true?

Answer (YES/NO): NO